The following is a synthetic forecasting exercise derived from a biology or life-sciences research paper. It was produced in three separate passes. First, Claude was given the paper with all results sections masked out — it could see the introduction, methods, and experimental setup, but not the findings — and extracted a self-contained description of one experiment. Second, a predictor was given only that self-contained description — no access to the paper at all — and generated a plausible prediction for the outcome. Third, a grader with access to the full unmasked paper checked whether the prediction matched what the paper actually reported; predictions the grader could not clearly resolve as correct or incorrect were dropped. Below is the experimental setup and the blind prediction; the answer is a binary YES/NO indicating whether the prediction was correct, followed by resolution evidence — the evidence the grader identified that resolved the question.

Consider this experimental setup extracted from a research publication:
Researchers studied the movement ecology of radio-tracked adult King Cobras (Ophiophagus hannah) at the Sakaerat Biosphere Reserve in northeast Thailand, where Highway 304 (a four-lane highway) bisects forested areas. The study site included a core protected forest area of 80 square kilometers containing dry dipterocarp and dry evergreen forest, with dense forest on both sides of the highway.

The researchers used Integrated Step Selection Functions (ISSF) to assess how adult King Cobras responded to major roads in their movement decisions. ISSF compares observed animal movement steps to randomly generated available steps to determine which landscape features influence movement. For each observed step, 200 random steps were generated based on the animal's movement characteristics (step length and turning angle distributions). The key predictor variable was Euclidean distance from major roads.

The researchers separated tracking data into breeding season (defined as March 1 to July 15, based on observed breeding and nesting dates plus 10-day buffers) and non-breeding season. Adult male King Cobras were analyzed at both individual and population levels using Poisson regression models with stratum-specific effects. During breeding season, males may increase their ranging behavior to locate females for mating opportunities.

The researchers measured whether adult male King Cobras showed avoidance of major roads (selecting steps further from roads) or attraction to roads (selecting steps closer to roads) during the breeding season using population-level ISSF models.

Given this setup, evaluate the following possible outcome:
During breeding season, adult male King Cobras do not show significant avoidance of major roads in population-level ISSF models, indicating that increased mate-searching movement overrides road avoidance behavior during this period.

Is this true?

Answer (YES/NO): YES